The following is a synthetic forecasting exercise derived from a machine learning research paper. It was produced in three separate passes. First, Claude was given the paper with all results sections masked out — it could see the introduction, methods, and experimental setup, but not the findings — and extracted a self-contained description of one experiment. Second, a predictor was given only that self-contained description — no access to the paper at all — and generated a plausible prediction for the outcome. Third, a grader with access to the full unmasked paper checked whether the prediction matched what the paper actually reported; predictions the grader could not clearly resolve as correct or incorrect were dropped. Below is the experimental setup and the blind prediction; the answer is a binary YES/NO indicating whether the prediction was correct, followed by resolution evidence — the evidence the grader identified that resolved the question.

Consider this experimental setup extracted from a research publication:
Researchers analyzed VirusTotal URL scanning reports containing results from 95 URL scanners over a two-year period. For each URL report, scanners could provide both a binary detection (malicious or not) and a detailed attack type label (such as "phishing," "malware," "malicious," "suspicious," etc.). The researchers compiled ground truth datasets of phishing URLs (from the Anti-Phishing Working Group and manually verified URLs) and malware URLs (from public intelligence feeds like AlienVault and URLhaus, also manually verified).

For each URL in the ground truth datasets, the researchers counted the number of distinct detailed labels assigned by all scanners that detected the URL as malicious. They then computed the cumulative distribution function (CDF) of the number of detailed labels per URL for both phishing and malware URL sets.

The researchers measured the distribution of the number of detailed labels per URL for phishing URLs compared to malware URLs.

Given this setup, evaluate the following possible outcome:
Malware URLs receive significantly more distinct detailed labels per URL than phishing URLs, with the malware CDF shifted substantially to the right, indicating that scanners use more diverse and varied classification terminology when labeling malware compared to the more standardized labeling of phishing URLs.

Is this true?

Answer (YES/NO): NO